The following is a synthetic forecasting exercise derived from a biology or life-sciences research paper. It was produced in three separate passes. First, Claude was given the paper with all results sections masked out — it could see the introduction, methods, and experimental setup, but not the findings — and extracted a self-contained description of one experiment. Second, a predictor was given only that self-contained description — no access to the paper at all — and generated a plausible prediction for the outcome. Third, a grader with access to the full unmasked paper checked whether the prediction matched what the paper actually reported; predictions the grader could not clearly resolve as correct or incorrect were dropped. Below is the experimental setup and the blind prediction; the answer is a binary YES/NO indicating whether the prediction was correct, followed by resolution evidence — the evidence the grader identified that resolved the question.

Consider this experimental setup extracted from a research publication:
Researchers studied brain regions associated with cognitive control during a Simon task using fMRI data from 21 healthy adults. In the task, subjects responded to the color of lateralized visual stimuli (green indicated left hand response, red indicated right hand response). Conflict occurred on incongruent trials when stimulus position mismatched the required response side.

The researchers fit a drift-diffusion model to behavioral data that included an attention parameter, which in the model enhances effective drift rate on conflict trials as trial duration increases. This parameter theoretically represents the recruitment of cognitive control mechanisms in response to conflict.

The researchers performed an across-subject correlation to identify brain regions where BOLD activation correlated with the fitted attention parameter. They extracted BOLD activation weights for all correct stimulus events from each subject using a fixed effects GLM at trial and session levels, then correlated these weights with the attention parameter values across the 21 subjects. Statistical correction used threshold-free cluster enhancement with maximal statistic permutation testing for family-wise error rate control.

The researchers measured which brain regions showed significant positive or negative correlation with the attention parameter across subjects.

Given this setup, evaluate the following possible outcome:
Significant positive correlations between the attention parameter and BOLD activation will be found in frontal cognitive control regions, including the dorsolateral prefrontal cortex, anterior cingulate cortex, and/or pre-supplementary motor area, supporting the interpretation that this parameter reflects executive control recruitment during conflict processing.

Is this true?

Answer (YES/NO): NO